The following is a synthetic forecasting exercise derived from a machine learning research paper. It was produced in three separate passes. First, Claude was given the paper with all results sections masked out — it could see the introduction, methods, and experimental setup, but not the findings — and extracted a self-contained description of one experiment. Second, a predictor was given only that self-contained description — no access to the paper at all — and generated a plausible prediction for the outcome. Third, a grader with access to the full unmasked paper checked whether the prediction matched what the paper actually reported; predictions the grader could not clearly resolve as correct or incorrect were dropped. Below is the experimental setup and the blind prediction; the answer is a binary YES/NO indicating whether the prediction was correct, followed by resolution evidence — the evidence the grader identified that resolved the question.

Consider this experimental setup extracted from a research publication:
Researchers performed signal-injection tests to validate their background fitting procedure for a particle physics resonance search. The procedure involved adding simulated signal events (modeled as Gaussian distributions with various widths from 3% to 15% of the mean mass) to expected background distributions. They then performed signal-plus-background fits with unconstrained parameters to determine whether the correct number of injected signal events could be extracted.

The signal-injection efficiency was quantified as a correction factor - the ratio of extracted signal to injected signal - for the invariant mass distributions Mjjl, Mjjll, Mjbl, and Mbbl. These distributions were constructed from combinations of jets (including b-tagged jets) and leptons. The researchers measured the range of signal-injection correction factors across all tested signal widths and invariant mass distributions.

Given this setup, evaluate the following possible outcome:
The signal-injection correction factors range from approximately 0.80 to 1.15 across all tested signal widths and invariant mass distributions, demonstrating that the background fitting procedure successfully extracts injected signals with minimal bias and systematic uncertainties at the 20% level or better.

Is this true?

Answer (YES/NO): NO